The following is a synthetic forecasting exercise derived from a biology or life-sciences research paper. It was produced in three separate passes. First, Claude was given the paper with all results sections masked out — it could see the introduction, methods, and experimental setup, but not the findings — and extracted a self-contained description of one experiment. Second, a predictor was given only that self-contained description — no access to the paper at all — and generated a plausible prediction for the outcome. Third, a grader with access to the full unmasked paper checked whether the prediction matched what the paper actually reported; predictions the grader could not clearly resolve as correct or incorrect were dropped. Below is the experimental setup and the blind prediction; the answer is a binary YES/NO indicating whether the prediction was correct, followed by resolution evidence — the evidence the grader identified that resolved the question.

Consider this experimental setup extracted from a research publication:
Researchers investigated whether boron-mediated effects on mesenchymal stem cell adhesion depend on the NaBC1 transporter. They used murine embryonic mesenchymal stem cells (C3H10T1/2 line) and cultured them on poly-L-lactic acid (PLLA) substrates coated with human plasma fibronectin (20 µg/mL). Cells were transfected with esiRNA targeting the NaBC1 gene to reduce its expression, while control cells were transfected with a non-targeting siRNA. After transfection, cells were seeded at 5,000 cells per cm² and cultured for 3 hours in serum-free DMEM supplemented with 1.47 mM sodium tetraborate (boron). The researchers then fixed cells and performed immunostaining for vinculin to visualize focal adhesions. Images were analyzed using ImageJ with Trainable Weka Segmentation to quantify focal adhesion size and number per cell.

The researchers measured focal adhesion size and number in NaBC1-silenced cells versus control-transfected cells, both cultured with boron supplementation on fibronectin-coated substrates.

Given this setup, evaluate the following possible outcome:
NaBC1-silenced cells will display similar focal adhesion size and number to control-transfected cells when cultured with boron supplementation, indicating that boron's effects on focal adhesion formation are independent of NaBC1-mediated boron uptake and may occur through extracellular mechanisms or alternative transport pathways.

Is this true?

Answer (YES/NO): NO